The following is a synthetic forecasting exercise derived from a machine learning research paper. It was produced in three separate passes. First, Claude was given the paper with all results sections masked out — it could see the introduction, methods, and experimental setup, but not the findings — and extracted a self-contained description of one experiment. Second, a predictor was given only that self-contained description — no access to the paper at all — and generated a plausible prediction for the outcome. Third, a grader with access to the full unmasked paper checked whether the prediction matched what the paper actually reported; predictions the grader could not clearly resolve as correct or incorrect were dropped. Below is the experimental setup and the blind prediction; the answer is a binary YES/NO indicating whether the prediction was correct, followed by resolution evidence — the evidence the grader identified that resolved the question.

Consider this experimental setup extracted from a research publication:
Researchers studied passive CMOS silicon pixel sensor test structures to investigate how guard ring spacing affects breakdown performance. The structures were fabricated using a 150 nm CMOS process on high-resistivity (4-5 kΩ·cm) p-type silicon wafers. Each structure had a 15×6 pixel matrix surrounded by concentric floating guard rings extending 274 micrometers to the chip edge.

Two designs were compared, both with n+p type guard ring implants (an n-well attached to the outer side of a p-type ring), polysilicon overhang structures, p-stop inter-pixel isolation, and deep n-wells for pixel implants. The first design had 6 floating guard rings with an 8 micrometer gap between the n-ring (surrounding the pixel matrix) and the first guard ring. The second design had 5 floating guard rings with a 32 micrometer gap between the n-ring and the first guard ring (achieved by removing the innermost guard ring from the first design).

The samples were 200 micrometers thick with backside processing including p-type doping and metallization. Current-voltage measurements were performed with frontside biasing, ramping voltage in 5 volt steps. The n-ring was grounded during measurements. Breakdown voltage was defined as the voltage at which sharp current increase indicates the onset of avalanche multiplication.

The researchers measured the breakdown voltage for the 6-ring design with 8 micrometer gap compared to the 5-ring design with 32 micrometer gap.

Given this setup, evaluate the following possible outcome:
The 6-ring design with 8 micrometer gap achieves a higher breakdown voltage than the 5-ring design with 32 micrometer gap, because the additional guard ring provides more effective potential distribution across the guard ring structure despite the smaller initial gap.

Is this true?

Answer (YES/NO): NO